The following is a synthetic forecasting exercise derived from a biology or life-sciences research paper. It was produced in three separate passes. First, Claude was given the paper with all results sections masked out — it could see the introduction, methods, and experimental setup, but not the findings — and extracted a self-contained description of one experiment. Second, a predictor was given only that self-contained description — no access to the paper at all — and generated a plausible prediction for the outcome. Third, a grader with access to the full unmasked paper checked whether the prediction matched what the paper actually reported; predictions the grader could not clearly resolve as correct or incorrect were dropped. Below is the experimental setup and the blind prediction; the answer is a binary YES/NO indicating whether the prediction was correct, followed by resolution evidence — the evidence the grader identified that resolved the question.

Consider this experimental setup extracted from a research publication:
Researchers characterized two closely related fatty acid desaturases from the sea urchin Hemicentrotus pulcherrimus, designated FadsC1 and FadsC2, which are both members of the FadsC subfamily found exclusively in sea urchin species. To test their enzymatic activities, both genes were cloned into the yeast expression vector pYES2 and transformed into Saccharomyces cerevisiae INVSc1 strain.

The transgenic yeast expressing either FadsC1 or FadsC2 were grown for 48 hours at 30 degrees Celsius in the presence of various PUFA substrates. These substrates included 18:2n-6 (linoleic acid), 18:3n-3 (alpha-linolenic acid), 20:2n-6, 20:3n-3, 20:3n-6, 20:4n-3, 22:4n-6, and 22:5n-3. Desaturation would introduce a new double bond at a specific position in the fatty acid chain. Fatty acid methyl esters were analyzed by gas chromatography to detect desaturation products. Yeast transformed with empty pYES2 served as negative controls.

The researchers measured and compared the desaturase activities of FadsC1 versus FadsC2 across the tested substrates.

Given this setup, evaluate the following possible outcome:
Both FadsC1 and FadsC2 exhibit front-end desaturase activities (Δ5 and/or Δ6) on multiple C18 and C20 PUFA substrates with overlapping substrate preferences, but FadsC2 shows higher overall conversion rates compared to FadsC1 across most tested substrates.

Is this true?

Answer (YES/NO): NO